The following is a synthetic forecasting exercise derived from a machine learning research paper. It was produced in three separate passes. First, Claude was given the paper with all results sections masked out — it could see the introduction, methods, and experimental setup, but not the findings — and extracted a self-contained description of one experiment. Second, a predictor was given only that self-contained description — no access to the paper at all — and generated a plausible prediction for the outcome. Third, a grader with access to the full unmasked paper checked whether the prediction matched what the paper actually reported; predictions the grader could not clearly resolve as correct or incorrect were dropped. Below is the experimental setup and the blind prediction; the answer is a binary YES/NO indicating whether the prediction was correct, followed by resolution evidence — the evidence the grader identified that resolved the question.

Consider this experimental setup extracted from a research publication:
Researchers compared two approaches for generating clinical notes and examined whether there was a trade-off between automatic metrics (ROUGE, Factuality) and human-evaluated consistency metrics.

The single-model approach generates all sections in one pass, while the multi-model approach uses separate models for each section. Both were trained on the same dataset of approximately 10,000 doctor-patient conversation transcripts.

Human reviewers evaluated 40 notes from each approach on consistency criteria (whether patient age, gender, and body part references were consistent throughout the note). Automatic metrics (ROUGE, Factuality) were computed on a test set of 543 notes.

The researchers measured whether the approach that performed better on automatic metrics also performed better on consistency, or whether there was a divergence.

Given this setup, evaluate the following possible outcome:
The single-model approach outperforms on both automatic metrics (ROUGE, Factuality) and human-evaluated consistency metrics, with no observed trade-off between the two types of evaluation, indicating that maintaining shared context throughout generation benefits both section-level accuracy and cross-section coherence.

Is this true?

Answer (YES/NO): NO